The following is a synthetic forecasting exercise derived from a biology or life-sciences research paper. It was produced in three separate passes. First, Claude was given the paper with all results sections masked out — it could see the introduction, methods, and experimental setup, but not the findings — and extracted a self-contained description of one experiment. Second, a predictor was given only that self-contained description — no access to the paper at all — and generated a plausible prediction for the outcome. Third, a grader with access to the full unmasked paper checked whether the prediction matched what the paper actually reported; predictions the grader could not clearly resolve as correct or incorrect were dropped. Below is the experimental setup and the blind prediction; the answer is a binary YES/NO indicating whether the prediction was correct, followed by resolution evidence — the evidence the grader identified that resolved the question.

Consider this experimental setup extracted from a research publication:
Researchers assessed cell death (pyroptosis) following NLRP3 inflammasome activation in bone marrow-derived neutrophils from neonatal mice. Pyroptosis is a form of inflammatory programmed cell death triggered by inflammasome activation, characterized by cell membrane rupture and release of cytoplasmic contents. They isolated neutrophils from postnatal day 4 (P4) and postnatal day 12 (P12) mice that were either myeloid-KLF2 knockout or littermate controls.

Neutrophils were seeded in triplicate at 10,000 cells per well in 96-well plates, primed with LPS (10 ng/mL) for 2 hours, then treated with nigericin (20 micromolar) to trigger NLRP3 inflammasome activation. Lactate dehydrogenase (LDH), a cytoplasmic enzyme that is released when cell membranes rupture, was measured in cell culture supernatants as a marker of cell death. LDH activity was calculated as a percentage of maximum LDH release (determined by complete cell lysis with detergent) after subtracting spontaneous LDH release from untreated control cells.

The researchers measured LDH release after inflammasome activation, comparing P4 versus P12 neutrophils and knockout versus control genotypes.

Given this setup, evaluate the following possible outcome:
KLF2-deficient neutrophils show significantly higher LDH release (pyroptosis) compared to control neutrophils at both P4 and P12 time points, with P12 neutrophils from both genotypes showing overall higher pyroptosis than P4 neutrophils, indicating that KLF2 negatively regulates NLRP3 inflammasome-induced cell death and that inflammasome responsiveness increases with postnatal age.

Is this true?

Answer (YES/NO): NO